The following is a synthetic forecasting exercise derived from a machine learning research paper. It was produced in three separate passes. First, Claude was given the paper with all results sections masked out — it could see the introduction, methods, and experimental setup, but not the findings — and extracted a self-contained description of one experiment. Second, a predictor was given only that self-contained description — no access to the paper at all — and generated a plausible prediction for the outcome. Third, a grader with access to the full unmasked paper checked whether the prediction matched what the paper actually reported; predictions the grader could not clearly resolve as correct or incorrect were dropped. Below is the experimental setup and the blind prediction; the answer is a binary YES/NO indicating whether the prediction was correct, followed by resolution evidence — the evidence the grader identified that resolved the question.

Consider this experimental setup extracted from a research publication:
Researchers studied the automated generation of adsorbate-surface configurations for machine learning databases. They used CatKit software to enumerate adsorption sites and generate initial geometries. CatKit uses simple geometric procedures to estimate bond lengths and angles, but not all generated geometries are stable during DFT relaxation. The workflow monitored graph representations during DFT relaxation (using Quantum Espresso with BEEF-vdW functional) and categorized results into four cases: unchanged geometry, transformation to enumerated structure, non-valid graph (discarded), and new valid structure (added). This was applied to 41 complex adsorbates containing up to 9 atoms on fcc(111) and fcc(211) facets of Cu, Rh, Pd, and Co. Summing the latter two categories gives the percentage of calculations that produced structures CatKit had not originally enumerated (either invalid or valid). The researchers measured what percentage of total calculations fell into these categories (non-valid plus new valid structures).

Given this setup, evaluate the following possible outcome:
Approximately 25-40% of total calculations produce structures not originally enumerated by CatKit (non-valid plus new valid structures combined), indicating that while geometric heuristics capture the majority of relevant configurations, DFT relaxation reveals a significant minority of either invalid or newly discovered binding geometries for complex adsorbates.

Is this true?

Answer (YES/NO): YES